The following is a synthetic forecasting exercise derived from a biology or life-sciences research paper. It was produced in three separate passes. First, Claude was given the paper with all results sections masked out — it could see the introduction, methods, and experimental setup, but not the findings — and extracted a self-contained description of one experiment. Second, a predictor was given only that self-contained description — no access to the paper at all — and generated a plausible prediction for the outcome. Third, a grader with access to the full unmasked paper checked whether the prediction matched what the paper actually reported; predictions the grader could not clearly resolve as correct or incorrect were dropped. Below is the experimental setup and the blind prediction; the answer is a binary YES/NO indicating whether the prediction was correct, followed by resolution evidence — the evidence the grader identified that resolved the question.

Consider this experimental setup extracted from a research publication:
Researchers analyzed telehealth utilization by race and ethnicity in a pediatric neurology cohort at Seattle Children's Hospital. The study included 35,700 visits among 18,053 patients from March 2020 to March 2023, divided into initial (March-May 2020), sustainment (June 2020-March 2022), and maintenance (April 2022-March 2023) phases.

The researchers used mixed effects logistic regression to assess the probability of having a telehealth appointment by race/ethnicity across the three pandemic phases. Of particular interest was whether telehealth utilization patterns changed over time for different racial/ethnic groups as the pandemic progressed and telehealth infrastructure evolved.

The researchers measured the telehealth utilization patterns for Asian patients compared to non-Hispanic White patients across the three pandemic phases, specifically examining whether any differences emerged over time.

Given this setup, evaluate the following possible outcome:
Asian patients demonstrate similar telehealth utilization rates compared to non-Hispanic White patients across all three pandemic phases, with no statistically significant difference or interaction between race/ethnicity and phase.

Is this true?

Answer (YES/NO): NO